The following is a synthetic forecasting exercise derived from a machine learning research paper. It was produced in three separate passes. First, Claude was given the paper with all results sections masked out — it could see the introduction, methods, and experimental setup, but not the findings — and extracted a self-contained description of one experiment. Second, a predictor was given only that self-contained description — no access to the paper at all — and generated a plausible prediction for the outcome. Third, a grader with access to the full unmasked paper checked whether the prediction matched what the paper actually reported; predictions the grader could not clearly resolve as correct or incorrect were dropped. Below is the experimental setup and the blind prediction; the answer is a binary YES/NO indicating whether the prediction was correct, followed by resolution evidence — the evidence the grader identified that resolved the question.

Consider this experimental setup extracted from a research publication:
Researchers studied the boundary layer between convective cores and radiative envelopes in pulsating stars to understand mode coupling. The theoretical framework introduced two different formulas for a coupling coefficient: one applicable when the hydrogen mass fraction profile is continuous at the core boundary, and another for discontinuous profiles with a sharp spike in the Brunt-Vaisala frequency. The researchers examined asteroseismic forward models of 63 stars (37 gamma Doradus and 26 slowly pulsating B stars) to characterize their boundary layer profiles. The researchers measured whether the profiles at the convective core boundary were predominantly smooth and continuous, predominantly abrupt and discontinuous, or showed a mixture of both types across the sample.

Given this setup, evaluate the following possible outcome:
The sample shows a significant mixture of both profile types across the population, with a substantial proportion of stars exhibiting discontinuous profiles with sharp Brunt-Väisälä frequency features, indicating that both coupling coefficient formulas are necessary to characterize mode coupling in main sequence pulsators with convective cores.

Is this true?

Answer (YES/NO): YES